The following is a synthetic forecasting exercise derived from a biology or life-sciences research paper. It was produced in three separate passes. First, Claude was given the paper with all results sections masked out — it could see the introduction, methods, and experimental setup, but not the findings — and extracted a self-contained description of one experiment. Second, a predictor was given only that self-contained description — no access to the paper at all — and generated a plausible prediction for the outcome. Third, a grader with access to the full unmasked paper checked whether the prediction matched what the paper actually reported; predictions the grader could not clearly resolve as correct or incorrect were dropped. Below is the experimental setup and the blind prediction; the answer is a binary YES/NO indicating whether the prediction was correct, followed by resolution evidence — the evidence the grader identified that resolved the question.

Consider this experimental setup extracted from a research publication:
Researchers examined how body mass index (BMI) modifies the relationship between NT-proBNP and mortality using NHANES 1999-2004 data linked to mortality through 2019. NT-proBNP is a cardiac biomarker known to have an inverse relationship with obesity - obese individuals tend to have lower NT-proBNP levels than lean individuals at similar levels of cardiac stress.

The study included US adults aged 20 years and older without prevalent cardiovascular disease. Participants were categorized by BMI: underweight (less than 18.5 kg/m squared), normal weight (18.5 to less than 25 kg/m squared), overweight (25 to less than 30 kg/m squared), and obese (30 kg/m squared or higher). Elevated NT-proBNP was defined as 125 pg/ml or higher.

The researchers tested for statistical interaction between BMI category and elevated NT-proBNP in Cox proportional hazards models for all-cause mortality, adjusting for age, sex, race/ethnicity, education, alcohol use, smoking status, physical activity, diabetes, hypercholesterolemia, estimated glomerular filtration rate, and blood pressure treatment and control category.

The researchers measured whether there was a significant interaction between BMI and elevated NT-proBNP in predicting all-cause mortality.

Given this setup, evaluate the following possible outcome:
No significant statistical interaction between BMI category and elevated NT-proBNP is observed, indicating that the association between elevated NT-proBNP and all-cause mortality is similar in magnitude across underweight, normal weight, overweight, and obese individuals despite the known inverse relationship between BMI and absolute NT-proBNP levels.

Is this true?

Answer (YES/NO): YES